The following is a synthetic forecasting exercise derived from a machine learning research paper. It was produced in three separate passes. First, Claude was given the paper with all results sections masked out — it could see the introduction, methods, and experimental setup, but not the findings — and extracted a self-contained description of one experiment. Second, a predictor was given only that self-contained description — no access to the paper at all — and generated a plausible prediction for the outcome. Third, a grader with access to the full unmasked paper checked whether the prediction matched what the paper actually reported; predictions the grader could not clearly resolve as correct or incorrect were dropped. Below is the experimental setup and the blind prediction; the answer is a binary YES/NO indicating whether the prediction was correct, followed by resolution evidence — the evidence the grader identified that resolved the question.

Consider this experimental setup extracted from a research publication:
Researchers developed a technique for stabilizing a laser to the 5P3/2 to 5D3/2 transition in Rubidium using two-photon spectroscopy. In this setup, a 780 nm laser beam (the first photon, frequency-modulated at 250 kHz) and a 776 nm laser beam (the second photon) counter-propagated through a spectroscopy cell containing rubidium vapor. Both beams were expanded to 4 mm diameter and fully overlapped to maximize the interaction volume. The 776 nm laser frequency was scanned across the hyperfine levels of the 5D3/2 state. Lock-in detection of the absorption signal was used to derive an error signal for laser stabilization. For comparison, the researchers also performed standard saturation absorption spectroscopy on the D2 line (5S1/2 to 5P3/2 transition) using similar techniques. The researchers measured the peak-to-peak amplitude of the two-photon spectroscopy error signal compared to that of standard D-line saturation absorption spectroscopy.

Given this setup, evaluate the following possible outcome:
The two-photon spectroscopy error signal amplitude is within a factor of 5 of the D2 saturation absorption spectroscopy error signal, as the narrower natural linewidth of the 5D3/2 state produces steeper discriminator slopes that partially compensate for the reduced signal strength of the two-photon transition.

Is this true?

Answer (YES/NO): NO